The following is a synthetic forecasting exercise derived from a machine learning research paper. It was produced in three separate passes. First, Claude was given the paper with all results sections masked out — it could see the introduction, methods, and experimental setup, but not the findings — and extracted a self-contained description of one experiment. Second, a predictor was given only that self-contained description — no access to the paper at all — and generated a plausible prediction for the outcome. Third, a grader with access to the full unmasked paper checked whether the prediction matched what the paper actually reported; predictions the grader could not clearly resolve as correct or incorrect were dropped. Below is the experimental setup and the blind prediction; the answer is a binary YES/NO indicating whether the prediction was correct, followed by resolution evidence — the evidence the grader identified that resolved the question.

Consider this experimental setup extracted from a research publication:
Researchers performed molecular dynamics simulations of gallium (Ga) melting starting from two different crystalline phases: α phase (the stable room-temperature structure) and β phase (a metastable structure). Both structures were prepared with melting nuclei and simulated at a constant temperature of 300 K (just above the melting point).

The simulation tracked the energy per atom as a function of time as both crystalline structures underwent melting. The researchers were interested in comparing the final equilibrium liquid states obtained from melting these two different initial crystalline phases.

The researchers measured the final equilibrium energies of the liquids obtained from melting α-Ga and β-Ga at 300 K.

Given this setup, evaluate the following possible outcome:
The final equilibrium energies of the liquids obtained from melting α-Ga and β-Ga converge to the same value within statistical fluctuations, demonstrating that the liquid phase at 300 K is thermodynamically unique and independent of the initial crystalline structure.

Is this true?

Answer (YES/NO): YES